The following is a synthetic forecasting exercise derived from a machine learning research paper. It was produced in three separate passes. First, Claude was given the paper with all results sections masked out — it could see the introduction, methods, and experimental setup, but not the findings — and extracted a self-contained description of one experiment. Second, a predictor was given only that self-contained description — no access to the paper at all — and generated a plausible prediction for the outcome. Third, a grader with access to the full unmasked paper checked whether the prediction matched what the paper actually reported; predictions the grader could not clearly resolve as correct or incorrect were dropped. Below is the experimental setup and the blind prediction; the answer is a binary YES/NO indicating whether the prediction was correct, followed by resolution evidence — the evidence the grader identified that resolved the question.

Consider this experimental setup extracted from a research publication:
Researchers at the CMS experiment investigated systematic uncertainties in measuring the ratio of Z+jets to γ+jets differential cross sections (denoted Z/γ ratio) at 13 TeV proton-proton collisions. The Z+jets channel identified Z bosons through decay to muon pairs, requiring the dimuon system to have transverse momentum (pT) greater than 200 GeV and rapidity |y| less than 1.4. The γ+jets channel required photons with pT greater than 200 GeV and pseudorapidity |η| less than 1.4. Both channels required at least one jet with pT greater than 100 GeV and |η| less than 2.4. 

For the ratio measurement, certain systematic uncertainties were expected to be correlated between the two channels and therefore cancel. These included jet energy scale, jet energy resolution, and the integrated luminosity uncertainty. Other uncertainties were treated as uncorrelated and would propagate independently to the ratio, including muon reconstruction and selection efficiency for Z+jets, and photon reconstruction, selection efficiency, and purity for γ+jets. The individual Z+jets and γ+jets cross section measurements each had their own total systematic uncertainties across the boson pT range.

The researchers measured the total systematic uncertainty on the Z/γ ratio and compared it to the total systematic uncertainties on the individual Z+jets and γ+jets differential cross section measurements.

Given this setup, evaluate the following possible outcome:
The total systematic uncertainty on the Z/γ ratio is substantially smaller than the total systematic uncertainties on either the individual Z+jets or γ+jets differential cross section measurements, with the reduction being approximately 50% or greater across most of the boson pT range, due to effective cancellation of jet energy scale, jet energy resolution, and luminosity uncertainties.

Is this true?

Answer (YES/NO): NO